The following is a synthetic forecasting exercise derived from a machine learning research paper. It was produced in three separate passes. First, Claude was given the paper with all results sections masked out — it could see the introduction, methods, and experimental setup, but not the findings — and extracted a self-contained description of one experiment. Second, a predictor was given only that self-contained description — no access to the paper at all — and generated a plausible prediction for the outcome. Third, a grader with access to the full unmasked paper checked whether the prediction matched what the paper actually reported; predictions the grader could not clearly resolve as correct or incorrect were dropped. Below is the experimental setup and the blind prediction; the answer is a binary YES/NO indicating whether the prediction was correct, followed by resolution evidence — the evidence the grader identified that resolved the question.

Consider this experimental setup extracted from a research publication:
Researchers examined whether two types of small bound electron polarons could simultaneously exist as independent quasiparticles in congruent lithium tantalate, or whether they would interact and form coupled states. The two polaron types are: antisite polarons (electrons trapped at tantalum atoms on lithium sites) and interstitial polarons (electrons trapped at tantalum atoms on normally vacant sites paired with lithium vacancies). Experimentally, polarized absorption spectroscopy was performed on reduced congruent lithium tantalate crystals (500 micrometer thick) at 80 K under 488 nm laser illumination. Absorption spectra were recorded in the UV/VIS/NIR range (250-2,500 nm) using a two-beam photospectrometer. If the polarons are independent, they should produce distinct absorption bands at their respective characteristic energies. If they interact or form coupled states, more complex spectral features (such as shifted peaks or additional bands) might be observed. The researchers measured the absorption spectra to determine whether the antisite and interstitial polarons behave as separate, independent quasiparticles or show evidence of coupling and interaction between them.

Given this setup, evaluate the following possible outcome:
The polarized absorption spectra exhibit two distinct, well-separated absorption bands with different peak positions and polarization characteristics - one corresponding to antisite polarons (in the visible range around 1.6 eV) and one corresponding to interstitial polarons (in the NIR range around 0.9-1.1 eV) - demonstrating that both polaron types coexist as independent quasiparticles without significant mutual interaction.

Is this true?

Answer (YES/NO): NO